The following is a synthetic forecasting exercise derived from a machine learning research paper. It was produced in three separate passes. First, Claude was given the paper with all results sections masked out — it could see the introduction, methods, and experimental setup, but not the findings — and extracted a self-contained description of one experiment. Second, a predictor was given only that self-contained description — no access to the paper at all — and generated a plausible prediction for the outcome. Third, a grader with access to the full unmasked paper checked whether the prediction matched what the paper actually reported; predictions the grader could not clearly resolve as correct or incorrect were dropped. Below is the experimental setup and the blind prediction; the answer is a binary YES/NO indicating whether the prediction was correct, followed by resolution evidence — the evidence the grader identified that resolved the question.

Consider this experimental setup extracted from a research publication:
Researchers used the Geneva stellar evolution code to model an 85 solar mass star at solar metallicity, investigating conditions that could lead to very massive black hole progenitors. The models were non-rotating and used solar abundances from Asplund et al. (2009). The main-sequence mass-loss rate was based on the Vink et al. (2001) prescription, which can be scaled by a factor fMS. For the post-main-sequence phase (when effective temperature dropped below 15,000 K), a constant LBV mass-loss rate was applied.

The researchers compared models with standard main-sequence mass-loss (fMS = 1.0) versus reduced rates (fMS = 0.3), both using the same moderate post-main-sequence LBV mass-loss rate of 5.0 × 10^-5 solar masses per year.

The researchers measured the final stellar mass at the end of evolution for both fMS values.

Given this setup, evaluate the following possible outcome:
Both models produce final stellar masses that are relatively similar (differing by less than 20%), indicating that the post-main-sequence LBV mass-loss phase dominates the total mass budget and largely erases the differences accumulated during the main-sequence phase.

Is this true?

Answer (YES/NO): NO